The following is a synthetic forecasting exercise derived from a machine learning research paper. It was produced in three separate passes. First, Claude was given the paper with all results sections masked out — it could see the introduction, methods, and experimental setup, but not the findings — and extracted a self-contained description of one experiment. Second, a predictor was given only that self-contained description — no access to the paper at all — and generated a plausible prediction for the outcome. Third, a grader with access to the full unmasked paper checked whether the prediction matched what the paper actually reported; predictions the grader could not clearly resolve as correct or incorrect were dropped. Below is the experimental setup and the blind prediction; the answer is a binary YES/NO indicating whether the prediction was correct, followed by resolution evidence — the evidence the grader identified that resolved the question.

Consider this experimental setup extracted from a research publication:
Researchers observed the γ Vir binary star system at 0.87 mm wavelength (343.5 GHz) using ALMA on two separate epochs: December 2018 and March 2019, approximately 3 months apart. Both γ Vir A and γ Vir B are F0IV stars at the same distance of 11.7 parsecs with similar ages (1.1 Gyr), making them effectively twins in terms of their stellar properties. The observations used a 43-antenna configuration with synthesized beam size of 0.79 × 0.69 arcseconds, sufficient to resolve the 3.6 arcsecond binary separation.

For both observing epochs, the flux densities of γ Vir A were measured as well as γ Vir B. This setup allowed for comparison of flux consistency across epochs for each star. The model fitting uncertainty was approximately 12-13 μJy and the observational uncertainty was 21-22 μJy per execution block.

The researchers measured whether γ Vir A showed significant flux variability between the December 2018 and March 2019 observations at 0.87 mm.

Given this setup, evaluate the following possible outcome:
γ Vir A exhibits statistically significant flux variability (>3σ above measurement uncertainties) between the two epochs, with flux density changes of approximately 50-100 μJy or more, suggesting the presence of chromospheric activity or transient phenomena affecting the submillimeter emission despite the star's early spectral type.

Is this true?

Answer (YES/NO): NO